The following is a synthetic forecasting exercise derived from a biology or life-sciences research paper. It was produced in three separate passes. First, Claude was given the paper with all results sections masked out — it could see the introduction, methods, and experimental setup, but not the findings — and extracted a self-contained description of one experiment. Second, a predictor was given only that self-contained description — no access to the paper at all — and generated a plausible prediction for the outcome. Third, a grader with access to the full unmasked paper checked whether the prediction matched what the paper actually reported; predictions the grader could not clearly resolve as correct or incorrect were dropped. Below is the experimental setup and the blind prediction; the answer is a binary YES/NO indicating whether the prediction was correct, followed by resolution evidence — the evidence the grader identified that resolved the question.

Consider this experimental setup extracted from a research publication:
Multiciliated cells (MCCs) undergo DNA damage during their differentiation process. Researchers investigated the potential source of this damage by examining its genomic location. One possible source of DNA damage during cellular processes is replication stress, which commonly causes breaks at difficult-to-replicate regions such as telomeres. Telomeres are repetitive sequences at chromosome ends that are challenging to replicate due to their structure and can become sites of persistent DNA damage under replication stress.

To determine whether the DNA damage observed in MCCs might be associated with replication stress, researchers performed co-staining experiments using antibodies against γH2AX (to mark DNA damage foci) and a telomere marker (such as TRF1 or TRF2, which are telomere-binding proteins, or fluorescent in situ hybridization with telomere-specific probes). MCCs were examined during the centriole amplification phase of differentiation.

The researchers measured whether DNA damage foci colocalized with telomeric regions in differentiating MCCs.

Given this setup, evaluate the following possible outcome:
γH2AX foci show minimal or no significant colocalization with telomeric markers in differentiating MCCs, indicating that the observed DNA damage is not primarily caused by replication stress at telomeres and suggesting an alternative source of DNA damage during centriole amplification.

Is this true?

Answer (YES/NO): YES